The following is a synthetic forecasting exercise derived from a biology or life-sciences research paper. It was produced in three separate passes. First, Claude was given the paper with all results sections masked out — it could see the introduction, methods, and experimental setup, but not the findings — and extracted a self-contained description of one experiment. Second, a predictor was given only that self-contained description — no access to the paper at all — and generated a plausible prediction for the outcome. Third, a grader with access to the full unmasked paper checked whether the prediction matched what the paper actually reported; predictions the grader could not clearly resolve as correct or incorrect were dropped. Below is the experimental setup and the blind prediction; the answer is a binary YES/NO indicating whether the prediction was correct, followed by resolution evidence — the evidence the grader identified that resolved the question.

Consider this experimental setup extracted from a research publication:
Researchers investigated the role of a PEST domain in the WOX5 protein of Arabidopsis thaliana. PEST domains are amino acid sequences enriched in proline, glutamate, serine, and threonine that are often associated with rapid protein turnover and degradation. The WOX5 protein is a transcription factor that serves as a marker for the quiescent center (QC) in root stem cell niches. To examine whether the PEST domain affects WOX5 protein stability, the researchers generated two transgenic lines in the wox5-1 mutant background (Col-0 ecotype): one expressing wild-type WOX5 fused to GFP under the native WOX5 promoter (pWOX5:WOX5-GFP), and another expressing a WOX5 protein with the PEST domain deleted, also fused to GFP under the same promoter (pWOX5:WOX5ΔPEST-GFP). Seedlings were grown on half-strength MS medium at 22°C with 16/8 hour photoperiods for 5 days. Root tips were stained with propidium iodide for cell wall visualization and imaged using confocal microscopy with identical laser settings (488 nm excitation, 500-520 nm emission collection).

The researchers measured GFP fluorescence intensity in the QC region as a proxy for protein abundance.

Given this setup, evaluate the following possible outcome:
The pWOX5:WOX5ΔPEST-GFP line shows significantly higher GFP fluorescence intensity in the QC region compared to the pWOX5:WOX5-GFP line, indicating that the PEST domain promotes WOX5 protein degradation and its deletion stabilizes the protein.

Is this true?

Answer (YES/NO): NO